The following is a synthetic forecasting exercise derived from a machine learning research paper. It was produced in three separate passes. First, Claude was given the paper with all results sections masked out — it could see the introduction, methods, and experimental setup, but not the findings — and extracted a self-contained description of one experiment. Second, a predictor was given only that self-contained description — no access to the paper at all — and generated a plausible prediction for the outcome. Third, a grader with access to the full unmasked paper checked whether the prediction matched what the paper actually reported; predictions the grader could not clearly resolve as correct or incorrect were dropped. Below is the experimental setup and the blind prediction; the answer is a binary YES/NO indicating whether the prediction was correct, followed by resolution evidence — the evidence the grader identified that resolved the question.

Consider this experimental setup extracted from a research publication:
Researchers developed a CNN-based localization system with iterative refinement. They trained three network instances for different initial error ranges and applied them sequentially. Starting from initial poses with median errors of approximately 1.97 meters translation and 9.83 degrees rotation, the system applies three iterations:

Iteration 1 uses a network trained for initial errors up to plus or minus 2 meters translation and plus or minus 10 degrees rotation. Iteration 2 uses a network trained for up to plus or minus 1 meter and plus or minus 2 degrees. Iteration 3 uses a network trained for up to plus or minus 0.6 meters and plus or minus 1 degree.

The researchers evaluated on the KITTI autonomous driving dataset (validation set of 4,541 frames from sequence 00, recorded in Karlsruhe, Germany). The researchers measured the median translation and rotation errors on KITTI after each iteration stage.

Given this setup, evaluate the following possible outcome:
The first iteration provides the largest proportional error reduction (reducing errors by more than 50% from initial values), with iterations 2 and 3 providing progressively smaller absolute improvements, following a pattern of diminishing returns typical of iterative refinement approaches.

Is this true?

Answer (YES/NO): YES